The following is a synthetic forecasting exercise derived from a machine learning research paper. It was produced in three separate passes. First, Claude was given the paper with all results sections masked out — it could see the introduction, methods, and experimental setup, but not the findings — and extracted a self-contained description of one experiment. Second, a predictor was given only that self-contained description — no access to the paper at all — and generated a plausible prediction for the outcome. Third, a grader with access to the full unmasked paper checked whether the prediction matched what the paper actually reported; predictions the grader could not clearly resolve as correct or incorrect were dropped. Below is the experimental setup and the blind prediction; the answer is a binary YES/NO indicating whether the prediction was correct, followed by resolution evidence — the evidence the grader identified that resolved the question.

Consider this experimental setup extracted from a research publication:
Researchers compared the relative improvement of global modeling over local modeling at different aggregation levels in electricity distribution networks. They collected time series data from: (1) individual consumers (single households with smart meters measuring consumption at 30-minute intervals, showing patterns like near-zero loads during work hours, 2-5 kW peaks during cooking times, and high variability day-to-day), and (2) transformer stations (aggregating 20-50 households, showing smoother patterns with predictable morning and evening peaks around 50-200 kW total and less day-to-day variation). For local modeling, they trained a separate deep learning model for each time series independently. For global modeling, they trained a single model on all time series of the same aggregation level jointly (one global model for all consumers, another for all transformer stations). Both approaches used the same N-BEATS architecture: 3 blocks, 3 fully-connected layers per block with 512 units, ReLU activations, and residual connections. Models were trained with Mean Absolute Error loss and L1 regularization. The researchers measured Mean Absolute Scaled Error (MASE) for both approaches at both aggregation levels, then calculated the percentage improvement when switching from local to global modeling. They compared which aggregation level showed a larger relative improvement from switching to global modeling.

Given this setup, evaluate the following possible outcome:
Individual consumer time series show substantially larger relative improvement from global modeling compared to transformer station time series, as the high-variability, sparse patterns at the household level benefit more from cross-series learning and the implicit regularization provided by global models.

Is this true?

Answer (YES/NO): NO